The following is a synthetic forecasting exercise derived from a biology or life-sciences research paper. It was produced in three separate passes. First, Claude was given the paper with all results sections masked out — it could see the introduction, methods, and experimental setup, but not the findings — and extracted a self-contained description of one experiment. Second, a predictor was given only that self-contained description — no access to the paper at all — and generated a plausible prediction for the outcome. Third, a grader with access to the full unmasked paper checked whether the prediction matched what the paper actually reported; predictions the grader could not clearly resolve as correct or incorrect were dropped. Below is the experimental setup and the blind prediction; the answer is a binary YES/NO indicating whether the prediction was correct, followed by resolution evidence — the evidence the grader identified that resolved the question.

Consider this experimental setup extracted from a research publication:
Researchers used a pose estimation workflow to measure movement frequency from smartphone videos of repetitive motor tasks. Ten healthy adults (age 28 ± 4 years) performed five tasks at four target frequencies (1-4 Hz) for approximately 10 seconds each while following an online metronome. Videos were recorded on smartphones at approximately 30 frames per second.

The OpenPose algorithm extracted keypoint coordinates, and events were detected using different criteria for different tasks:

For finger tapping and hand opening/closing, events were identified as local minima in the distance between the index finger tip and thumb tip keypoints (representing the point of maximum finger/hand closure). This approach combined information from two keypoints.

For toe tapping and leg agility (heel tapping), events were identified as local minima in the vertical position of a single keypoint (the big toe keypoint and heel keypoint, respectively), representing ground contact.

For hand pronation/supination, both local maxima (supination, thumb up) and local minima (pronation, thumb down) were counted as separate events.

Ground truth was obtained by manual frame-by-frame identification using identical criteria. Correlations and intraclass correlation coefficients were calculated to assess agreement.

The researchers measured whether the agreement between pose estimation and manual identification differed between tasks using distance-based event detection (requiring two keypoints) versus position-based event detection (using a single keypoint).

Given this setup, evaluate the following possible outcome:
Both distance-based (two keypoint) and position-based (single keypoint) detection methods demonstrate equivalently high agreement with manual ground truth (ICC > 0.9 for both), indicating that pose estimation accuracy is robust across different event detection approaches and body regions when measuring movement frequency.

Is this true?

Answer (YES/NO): YES